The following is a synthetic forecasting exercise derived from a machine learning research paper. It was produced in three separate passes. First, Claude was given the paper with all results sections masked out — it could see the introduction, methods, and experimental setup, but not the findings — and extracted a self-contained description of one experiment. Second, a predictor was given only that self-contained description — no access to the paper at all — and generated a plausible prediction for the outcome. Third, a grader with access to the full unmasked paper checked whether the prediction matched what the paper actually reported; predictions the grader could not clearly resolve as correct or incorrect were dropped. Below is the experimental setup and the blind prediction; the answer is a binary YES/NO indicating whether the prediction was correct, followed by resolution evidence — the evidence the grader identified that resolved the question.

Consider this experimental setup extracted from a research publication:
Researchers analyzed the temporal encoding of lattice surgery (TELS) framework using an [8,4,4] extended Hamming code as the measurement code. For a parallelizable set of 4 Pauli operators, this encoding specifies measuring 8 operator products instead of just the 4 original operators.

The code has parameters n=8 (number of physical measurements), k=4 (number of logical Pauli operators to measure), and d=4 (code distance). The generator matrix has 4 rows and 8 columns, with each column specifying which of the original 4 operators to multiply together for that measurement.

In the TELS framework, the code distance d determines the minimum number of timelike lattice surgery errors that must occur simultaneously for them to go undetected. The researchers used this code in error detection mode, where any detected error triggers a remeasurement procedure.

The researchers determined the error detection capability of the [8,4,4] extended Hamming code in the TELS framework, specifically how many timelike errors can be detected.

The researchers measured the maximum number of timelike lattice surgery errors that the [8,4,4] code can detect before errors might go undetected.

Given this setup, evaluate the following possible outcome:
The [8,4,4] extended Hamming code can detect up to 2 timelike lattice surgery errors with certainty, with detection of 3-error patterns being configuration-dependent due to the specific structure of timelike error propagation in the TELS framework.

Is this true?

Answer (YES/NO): NO